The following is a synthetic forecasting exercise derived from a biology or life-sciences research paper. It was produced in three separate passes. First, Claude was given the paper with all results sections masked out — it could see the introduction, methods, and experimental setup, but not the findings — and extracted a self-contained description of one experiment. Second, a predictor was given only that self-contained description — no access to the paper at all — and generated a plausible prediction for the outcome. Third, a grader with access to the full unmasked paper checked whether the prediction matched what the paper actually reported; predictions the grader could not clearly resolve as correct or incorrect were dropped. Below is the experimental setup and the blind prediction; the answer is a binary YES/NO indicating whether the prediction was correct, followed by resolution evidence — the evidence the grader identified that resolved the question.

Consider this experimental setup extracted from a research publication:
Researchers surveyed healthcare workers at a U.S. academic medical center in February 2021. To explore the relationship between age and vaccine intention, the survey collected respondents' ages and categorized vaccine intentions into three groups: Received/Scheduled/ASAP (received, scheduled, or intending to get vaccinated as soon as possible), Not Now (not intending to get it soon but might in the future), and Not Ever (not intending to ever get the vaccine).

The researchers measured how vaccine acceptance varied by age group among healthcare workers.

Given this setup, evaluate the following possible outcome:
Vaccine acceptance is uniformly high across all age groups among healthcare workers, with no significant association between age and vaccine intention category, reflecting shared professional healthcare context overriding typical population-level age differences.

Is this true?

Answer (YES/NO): NO